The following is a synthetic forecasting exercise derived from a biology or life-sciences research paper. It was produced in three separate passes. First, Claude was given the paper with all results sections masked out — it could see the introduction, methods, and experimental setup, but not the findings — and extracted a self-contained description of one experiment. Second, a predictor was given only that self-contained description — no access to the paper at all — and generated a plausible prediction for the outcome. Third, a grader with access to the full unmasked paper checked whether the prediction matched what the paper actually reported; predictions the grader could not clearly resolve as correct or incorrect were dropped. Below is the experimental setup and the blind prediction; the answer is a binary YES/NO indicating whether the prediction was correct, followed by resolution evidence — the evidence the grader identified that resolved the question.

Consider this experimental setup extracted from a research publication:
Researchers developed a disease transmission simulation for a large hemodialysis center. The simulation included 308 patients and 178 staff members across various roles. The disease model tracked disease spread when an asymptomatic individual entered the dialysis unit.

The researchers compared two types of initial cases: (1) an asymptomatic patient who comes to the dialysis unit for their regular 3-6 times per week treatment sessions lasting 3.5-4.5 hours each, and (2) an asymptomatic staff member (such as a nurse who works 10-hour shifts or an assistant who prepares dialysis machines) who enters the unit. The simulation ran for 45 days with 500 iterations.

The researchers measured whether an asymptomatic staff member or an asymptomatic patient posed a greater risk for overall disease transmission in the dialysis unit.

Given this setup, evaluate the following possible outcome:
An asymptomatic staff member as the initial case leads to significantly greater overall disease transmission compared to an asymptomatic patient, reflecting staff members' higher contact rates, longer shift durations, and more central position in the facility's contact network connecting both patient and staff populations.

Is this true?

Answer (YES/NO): YES